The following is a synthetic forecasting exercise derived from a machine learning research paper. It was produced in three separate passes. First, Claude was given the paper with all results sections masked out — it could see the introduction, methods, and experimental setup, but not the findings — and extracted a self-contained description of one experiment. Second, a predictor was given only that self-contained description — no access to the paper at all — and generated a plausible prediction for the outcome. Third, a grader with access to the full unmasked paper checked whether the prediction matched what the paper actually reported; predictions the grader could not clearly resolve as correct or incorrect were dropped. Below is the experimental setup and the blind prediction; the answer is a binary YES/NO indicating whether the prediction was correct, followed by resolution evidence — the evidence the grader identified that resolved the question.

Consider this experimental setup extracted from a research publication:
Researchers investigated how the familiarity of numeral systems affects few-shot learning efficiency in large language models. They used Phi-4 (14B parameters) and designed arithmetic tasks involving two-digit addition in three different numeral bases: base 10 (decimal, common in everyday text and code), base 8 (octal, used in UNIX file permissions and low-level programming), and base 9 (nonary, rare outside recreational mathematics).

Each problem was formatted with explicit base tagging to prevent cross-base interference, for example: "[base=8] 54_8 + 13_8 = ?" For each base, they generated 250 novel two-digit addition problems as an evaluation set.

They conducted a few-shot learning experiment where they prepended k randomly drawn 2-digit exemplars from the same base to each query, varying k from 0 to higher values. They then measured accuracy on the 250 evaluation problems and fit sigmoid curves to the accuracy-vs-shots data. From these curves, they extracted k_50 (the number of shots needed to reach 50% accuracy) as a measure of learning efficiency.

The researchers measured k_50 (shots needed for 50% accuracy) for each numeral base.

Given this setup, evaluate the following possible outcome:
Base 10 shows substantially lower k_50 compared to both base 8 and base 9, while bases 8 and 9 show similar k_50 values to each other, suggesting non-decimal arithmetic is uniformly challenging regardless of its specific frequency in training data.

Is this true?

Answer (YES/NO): NO